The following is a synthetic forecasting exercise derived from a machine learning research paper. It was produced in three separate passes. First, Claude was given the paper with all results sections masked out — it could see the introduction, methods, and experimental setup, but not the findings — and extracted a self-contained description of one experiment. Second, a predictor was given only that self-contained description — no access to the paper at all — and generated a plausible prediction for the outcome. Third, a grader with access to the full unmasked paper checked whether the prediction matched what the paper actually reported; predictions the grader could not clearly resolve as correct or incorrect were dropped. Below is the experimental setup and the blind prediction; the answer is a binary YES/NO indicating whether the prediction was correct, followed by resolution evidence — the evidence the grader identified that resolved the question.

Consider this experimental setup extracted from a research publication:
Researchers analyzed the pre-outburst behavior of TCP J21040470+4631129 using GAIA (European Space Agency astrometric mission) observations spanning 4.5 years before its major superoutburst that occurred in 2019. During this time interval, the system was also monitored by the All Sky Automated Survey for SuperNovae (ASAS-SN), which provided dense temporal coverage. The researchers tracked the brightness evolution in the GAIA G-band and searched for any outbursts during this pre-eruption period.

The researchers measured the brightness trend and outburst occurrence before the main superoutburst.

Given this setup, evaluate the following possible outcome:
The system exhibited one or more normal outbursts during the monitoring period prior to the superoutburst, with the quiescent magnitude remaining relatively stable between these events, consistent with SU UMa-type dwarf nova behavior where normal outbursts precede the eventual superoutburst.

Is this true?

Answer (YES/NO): NO